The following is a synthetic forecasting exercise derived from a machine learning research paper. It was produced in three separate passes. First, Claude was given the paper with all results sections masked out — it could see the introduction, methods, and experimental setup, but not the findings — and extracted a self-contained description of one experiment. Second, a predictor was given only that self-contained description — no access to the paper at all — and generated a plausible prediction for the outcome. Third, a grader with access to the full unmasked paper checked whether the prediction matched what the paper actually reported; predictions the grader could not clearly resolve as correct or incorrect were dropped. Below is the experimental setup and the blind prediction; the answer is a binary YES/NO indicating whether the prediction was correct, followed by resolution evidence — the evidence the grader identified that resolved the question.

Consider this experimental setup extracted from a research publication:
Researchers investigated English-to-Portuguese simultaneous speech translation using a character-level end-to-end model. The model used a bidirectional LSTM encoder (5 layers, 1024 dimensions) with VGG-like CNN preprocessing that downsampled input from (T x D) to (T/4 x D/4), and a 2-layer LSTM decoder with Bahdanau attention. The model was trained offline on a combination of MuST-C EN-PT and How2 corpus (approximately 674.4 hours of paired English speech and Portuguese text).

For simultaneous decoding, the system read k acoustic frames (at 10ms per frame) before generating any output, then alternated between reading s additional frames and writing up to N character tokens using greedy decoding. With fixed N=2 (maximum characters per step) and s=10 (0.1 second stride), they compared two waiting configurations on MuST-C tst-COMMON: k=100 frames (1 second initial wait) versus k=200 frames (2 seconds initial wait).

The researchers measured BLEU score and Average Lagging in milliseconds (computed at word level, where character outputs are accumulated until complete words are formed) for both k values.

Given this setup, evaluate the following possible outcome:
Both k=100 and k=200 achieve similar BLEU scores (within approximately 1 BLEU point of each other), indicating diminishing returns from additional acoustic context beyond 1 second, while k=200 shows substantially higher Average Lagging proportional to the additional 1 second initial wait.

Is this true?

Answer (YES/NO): NO